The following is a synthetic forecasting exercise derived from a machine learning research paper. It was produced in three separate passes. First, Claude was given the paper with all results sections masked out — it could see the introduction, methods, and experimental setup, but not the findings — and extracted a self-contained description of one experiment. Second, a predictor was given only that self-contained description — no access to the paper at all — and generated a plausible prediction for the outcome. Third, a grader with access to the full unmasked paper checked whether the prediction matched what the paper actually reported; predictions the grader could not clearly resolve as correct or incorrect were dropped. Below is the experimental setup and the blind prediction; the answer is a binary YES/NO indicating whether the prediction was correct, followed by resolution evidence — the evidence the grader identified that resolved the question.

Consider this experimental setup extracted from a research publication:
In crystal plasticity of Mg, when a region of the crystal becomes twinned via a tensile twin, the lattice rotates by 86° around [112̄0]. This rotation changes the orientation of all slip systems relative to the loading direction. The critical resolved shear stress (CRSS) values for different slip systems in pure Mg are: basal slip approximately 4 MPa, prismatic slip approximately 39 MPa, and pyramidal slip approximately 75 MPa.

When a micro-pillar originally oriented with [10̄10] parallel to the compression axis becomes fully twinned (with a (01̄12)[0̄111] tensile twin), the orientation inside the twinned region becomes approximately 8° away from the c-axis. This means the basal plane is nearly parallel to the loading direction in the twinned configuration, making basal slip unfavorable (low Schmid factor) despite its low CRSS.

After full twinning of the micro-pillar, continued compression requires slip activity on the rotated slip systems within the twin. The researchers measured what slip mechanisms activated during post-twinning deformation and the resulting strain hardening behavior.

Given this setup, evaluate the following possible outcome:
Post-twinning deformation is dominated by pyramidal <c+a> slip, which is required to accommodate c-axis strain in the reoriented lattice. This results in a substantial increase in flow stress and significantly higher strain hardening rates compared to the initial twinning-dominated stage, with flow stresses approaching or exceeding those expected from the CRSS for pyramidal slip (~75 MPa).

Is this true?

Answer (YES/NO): YES